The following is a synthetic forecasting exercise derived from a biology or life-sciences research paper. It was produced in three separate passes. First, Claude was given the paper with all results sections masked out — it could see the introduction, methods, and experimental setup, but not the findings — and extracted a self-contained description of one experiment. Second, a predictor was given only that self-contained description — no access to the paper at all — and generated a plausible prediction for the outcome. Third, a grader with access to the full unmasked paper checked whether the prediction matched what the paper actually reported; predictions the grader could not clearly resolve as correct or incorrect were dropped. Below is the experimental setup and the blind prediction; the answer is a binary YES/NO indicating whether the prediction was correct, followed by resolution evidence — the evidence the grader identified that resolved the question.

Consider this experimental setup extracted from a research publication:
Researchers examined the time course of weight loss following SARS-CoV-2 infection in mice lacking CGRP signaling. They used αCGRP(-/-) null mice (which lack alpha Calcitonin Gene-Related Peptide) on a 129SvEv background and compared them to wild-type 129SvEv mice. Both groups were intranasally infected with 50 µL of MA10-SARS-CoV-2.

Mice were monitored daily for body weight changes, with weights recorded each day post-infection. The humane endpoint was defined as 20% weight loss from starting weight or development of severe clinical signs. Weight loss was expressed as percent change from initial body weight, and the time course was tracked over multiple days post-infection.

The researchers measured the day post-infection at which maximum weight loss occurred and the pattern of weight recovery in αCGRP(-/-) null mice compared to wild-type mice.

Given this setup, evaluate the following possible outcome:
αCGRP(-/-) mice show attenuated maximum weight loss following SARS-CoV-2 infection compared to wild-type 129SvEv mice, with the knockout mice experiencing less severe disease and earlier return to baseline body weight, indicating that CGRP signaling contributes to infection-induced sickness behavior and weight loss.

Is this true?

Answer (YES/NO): YES